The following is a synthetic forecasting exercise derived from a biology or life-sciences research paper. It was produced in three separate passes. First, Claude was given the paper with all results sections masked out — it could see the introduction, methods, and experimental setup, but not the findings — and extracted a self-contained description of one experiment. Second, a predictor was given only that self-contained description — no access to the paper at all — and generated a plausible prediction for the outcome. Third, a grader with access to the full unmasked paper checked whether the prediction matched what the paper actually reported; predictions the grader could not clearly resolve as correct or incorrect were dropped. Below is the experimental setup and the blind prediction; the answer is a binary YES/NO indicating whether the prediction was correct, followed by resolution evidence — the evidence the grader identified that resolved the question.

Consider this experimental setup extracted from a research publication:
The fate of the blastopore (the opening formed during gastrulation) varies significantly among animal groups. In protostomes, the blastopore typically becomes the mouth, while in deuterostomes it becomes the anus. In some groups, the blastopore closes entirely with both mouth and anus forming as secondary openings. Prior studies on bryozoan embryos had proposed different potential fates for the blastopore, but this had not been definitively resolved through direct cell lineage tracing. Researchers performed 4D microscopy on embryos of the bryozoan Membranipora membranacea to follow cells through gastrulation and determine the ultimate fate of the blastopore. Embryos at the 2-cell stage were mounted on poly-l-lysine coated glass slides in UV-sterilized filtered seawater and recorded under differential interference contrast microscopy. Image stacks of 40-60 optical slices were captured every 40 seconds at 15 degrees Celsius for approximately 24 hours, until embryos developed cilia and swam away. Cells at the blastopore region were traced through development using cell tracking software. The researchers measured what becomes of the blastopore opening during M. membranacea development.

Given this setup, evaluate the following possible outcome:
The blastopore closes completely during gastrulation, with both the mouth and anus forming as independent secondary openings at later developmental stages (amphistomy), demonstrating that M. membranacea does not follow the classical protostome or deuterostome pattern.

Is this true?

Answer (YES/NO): NO